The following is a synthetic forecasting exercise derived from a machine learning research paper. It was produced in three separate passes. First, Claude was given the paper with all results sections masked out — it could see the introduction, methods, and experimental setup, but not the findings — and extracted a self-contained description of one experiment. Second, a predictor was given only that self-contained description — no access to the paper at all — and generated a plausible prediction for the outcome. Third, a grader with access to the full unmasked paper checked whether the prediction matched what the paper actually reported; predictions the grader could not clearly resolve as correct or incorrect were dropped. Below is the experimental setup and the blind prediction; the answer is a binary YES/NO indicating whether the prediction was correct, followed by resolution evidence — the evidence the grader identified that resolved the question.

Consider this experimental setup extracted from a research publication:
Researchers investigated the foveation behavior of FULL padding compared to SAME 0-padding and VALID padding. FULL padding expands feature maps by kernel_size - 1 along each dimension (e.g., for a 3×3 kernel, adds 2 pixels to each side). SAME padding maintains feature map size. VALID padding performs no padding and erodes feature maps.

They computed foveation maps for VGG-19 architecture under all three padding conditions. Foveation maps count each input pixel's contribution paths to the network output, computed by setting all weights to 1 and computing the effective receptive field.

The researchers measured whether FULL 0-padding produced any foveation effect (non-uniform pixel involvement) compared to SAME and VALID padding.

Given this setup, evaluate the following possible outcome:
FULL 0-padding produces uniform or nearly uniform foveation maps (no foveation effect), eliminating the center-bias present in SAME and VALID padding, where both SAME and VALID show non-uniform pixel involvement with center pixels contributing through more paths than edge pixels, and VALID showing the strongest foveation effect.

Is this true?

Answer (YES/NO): YES